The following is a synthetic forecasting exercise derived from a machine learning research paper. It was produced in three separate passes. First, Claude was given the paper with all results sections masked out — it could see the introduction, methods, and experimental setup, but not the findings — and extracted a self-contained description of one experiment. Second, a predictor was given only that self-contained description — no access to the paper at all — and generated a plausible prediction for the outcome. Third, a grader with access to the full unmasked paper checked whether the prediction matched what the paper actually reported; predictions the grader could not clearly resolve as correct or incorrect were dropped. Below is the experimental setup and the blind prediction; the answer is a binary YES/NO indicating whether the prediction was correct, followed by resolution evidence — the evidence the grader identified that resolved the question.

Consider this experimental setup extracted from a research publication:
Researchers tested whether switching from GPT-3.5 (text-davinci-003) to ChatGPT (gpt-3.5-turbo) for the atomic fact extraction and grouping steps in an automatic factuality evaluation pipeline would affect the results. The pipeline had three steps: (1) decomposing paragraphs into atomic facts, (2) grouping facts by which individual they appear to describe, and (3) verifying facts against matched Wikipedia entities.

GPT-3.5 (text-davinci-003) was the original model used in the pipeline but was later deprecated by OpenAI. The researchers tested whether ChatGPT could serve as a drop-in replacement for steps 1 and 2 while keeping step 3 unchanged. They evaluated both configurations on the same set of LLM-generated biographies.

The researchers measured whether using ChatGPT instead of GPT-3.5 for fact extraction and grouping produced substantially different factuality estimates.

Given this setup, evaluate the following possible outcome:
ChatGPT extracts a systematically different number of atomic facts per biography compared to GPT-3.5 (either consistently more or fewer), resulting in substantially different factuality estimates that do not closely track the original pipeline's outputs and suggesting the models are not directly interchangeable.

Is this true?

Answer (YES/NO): NO